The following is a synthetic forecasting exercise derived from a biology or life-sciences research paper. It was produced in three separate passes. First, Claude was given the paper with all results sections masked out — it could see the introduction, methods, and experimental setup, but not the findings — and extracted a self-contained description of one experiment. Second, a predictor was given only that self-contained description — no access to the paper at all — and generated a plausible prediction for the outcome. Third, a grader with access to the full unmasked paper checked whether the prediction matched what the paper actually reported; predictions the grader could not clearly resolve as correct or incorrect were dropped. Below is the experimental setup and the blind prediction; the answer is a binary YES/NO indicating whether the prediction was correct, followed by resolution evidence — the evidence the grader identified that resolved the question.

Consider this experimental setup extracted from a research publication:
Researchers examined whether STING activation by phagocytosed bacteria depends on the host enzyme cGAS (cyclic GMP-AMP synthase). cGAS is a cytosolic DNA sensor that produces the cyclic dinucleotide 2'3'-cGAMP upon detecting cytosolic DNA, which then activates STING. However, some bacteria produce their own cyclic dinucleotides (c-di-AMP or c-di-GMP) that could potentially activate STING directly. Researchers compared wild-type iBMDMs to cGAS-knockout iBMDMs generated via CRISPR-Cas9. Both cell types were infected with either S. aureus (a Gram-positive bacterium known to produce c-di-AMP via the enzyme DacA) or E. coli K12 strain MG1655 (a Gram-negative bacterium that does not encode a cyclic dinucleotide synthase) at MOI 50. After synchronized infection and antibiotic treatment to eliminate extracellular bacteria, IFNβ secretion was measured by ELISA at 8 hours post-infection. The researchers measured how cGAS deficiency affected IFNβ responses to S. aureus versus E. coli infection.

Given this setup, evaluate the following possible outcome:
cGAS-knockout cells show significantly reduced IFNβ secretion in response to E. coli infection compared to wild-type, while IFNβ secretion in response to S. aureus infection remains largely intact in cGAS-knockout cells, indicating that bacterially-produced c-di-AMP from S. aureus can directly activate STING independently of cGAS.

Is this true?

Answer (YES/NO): YES